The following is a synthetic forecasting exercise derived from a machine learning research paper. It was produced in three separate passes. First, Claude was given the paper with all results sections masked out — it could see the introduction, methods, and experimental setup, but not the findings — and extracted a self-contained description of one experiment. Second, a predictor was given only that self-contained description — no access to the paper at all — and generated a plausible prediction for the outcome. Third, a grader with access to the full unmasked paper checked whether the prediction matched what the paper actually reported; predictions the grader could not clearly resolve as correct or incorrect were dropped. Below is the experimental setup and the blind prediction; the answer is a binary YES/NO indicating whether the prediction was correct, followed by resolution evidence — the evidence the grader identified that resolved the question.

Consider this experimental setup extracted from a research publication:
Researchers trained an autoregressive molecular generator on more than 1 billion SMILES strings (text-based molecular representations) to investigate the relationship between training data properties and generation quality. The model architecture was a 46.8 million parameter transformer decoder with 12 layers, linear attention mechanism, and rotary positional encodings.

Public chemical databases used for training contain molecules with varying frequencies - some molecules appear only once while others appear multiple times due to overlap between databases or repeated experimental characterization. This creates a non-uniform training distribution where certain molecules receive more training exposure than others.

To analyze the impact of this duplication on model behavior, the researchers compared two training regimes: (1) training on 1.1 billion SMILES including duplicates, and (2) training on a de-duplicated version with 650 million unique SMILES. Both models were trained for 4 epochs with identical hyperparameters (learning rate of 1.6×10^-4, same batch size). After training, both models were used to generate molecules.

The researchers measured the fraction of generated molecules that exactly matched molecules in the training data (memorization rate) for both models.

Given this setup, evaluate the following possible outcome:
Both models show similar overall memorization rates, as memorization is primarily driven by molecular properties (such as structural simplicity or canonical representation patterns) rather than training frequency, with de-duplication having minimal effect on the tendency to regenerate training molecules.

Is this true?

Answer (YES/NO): NO